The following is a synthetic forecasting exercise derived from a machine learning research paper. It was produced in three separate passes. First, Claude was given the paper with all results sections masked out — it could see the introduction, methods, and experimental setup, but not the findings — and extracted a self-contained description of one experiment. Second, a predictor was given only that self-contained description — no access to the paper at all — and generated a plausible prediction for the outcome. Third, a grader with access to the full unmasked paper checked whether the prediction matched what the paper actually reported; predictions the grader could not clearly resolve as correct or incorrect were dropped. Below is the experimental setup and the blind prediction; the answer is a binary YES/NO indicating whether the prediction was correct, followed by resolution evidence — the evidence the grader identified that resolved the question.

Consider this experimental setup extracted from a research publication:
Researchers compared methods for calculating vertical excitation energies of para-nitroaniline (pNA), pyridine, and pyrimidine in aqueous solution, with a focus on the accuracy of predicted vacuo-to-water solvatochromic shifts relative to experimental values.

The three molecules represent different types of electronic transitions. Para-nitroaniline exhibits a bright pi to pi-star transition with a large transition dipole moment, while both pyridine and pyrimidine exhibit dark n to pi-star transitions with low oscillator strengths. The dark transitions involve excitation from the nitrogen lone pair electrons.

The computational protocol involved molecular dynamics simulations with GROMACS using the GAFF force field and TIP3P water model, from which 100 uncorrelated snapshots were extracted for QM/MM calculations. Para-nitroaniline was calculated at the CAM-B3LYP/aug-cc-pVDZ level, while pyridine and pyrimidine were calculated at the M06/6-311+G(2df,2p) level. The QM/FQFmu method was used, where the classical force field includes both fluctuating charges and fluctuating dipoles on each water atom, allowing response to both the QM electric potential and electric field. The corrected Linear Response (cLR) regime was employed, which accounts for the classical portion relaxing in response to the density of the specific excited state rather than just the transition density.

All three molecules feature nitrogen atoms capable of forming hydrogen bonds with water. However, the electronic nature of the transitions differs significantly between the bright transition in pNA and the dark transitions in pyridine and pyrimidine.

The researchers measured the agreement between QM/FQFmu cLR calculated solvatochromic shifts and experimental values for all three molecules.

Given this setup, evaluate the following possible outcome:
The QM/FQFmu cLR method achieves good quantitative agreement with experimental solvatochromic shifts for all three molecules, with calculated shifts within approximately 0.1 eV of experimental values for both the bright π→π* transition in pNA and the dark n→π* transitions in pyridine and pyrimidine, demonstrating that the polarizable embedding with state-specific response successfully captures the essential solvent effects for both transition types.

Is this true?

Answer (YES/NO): NO